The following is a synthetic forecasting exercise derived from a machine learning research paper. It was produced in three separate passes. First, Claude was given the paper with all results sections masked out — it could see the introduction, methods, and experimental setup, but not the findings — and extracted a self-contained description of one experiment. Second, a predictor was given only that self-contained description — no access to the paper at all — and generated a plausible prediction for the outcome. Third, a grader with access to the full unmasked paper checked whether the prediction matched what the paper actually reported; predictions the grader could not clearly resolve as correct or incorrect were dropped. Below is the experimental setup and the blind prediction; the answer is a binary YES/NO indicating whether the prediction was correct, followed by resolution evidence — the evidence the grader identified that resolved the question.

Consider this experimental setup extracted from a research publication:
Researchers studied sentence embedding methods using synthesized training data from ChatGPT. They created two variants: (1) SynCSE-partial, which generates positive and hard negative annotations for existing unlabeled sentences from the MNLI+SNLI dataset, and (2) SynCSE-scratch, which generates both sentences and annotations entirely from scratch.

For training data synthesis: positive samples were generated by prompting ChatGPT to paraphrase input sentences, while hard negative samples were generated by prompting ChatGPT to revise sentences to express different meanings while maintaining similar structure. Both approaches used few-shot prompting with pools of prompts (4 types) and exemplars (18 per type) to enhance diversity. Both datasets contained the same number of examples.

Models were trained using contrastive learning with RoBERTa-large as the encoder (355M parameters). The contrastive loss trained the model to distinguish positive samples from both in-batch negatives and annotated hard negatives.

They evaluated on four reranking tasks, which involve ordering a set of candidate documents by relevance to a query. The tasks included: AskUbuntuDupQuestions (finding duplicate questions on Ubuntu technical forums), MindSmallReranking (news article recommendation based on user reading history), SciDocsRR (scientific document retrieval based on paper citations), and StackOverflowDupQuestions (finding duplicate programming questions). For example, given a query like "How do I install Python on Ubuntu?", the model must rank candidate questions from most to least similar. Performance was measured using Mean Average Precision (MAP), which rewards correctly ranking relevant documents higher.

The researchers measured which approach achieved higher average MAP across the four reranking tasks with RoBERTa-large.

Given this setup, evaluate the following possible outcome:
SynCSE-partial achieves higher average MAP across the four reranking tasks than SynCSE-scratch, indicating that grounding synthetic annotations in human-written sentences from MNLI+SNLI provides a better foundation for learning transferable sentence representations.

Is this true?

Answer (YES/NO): NO